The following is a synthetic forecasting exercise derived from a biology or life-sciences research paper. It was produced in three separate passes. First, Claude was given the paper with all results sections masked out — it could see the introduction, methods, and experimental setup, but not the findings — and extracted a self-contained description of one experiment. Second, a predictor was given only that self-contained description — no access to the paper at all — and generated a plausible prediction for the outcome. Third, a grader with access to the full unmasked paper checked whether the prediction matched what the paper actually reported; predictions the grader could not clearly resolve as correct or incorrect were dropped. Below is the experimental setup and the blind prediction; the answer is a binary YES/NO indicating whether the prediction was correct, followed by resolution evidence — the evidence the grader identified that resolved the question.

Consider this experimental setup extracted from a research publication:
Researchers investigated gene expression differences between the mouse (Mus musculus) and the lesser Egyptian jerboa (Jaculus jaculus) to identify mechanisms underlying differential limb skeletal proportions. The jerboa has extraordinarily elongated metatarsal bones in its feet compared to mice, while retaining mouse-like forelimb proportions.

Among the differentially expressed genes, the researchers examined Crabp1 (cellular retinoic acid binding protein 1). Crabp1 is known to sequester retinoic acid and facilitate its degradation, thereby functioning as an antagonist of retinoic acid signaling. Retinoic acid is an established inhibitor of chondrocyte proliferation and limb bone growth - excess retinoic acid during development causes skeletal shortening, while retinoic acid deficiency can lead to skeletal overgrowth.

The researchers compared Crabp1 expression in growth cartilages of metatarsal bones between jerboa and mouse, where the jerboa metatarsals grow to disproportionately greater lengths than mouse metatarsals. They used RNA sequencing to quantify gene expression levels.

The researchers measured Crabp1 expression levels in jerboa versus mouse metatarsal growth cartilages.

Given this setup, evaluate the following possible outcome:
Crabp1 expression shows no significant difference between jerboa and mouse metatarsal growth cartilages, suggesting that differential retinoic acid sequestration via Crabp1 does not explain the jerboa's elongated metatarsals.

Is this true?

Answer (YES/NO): NO